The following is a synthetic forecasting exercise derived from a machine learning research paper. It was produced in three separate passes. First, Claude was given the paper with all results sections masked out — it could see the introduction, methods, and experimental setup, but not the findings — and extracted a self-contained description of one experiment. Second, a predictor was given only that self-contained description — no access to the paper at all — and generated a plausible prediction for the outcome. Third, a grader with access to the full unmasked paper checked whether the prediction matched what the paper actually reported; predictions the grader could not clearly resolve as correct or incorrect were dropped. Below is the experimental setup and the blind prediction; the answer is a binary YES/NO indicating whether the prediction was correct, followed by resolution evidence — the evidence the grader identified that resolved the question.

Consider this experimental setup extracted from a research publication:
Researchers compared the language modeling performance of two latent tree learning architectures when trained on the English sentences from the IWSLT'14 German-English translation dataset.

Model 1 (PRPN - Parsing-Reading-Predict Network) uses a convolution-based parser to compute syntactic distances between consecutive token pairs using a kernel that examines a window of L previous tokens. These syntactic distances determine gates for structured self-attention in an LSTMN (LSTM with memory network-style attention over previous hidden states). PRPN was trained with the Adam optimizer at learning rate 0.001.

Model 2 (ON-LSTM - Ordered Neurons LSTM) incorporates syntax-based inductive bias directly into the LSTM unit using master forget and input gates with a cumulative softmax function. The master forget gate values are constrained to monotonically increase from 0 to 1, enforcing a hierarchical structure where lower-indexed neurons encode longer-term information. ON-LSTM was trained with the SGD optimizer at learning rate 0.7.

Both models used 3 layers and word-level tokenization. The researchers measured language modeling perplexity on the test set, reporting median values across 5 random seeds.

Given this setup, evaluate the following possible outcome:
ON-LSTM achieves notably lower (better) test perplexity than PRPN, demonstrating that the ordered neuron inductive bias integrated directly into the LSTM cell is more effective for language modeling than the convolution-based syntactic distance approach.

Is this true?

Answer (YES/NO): YES